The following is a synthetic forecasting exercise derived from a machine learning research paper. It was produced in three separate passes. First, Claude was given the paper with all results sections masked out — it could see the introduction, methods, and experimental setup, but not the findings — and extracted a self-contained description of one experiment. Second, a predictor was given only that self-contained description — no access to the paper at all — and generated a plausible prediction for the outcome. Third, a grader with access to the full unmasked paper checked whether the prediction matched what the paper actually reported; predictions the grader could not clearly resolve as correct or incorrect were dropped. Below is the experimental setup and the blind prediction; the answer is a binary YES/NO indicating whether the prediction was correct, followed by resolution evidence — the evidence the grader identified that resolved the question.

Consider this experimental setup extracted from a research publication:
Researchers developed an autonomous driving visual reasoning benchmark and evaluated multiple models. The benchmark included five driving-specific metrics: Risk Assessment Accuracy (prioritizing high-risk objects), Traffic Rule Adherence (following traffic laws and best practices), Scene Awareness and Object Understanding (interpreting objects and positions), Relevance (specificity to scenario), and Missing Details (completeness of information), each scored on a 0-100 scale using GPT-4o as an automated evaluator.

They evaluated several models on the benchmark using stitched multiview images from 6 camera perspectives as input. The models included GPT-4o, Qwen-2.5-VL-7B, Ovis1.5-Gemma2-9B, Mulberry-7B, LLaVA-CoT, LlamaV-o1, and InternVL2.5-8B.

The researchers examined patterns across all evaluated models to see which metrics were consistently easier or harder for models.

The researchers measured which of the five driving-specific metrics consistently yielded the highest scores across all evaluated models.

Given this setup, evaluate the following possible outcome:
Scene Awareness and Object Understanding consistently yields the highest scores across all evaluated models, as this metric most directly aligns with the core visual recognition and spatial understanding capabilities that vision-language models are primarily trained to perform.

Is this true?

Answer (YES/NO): NO